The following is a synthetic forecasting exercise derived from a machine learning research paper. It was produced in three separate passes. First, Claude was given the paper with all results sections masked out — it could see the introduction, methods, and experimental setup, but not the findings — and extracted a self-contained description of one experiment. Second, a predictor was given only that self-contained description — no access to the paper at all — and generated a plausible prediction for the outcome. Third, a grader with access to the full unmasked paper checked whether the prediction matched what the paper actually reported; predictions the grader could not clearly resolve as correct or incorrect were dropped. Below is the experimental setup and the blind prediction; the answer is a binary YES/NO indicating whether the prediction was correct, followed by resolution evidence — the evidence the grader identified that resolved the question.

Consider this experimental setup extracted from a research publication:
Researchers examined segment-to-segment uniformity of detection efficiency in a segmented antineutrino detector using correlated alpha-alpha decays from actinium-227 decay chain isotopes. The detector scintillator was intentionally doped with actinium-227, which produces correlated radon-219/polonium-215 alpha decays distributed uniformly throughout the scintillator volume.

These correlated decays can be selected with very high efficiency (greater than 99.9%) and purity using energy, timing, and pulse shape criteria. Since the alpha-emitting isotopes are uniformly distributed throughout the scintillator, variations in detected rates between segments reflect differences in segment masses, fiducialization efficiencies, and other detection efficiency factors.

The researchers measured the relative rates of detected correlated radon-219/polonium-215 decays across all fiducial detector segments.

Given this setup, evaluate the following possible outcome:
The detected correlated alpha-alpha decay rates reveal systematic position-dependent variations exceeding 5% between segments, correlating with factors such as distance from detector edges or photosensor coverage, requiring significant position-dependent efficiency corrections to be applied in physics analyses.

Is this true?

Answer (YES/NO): NO